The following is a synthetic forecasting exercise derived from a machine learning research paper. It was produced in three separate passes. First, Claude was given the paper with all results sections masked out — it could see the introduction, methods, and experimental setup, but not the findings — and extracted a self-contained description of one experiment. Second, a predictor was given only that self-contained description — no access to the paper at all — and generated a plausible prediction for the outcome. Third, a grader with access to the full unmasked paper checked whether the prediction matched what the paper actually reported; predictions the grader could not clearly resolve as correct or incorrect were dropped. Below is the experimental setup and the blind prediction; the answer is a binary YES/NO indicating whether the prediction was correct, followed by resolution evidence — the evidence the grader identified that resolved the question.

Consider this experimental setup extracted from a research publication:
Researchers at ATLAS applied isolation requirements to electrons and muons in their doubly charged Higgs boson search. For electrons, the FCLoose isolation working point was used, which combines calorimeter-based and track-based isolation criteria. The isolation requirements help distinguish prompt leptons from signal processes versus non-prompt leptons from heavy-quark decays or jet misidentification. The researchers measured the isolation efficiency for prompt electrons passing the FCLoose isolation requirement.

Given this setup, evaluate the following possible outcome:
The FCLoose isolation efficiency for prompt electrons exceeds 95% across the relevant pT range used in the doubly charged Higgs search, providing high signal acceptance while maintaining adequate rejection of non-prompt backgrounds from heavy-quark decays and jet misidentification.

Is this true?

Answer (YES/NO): YES